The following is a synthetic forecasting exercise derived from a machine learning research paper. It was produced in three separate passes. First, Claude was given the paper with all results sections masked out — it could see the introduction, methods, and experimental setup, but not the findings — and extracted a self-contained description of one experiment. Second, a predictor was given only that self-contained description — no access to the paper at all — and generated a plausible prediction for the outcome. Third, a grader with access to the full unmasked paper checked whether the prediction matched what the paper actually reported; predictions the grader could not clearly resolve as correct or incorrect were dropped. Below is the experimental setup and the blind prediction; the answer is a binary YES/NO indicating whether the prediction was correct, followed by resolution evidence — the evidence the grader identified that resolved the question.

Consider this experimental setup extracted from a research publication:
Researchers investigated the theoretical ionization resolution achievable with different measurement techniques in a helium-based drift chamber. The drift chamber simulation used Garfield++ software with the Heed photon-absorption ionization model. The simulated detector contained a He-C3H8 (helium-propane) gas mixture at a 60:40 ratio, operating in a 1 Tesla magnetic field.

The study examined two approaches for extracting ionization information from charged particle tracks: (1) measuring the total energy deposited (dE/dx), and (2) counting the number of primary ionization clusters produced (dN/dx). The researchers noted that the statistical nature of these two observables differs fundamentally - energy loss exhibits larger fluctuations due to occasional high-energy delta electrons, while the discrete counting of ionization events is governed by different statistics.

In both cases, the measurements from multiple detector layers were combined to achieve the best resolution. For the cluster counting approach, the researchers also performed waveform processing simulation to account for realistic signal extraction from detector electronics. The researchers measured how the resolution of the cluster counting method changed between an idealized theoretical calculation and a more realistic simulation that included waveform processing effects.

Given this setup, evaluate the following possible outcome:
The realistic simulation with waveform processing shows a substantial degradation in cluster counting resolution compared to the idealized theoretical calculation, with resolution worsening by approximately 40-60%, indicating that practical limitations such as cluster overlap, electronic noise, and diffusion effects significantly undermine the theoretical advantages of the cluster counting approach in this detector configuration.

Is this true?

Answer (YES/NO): NO